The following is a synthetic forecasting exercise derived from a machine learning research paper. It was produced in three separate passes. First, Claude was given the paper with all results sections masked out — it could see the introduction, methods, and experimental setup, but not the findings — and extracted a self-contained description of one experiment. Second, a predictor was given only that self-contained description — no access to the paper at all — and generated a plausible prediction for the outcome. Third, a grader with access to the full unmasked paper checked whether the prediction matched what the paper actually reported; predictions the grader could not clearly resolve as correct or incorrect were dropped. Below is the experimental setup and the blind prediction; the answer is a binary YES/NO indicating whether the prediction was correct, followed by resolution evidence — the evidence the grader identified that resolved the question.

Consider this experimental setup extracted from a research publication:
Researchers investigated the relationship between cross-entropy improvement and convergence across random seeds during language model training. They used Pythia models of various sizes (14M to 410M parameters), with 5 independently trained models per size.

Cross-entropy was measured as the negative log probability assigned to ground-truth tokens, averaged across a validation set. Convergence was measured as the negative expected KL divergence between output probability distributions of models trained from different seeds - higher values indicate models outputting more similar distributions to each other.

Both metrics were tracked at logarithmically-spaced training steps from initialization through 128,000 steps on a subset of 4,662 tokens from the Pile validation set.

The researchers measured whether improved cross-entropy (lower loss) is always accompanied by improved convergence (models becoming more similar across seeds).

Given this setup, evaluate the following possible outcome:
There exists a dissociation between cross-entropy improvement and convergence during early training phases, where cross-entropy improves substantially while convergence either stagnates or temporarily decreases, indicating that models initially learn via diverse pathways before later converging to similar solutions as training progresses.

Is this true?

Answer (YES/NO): YES